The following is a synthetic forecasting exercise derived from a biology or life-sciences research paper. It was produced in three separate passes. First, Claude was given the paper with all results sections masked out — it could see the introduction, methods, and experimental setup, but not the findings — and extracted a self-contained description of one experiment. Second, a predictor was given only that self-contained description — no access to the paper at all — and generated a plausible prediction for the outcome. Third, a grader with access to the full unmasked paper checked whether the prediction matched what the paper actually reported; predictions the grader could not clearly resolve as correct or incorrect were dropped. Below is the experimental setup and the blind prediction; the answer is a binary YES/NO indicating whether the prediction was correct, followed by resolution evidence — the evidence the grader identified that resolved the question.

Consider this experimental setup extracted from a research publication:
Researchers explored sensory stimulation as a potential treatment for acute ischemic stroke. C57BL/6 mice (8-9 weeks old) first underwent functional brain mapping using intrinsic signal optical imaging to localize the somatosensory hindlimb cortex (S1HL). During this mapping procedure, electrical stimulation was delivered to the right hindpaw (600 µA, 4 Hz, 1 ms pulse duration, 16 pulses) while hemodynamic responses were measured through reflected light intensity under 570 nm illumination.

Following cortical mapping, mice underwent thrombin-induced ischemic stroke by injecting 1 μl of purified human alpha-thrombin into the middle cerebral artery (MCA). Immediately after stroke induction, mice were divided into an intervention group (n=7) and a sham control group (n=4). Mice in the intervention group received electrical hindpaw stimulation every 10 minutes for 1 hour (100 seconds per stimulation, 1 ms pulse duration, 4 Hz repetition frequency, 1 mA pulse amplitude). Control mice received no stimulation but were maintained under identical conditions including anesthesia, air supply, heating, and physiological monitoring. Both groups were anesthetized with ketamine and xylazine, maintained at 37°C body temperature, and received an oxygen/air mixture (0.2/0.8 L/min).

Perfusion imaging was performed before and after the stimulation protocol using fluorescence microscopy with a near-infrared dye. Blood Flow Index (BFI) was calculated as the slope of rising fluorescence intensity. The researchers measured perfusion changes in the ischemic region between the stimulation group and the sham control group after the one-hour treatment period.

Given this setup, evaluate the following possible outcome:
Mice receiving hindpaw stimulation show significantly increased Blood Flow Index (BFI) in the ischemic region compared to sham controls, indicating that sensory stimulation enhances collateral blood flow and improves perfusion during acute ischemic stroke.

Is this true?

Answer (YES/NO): YES